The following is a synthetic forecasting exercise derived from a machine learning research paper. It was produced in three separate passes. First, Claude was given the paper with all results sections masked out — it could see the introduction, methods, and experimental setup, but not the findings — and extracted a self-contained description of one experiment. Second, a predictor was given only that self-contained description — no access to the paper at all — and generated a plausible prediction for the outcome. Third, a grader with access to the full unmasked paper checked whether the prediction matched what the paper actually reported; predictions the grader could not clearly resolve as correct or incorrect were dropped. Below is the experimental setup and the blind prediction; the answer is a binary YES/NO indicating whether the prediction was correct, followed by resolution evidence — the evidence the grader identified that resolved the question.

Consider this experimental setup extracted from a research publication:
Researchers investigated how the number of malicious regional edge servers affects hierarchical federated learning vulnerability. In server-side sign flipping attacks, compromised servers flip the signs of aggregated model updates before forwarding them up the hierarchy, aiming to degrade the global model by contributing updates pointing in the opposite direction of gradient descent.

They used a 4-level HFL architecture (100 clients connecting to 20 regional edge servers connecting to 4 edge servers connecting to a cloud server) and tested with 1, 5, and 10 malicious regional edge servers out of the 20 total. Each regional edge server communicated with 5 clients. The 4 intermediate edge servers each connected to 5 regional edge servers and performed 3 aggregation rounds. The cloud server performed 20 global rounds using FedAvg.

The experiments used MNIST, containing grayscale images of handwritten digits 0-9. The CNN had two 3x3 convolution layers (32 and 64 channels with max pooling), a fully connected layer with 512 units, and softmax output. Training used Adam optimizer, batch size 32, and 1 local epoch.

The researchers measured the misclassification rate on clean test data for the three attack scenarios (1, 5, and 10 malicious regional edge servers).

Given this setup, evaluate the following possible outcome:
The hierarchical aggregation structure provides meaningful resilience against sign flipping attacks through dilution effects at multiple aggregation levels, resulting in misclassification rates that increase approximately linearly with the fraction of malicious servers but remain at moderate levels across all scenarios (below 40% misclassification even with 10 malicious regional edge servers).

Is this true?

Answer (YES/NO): NO